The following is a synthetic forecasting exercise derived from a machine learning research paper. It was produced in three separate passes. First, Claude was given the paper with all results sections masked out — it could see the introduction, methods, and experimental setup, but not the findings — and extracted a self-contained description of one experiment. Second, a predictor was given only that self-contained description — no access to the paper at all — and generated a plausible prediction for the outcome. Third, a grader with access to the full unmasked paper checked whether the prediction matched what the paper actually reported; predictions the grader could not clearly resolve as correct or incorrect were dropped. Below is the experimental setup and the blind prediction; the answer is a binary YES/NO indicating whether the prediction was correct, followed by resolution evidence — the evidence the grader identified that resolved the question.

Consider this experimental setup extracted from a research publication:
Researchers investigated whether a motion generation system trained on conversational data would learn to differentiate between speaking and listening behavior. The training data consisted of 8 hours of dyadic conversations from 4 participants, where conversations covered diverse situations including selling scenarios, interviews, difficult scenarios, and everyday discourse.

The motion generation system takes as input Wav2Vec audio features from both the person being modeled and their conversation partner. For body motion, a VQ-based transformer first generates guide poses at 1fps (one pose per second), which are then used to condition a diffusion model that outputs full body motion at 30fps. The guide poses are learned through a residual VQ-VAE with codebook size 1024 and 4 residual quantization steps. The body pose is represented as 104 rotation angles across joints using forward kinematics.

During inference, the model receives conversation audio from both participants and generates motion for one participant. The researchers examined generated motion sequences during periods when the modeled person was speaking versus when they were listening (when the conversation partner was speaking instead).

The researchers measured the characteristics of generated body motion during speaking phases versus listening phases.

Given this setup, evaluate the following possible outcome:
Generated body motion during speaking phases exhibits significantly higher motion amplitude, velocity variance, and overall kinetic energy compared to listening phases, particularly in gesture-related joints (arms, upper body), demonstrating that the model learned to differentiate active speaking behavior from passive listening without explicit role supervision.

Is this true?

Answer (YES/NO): YES